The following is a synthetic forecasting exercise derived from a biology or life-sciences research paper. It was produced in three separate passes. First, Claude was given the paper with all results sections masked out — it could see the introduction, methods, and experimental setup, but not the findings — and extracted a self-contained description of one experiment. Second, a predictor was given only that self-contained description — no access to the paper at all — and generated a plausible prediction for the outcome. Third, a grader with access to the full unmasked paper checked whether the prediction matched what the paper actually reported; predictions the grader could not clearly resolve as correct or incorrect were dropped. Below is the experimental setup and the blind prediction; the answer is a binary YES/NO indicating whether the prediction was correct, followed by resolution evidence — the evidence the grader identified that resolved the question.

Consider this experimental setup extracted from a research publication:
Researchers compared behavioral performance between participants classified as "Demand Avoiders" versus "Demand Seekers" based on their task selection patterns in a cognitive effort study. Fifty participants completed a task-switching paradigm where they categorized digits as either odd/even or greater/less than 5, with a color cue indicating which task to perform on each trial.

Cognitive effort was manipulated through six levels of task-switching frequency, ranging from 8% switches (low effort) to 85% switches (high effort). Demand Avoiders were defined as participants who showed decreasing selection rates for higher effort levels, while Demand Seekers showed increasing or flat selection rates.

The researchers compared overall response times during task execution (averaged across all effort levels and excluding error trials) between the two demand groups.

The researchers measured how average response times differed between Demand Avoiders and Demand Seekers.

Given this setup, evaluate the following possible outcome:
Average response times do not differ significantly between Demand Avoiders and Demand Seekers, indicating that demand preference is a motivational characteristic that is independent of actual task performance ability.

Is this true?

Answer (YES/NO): NO